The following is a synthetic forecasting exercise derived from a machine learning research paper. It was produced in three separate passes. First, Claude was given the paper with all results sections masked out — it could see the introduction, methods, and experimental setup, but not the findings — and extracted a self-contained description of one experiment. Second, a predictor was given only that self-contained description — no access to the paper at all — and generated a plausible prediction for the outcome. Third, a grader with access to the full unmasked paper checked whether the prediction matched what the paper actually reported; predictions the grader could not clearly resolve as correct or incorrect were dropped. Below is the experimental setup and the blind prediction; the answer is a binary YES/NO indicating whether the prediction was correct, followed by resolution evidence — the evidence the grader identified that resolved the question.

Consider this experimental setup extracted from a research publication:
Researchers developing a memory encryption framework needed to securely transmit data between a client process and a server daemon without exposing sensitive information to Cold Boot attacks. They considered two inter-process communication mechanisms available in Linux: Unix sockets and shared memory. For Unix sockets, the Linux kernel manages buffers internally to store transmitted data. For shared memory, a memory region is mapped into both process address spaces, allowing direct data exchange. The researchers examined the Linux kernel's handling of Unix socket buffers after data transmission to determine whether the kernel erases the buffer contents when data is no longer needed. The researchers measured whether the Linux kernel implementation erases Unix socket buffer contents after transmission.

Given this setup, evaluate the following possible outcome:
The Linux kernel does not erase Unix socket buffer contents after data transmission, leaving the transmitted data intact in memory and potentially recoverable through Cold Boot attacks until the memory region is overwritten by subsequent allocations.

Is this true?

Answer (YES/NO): YES